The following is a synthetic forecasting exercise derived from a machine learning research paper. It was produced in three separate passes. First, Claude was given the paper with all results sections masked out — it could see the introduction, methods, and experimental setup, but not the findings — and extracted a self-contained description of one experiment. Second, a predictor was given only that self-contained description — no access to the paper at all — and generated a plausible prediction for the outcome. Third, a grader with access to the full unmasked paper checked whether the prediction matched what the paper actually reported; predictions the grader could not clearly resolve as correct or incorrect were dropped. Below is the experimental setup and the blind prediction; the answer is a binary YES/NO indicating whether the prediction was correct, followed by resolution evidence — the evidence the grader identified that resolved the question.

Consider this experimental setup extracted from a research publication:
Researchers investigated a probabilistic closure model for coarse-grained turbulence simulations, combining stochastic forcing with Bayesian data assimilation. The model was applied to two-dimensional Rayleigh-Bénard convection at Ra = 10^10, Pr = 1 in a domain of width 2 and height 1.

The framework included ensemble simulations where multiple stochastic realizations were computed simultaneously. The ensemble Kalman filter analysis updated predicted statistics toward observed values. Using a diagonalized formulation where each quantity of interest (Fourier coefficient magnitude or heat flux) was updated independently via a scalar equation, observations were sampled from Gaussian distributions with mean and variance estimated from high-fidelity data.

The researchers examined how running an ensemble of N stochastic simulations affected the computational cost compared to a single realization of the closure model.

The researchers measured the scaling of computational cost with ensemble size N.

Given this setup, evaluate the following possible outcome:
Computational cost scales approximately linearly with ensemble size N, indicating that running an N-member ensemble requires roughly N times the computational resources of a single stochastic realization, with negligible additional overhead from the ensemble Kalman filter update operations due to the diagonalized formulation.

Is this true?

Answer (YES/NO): YES